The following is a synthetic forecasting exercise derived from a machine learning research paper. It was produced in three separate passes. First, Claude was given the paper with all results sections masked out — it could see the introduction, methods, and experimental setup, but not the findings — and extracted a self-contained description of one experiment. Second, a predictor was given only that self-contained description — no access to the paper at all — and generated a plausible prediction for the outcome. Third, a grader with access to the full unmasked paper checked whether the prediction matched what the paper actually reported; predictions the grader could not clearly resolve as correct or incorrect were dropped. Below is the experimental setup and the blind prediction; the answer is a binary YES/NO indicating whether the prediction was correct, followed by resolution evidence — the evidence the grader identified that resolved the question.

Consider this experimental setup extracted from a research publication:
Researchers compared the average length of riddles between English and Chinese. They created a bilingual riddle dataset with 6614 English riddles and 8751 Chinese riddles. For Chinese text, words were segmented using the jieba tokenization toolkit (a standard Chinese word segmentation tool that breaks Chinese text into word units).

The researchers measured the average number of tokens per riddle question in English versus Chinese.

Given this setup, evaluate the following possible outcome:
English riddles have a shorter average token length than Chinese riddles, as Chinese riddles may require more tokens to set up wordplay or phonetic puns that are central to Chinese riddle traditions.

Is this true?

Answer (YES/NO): NO